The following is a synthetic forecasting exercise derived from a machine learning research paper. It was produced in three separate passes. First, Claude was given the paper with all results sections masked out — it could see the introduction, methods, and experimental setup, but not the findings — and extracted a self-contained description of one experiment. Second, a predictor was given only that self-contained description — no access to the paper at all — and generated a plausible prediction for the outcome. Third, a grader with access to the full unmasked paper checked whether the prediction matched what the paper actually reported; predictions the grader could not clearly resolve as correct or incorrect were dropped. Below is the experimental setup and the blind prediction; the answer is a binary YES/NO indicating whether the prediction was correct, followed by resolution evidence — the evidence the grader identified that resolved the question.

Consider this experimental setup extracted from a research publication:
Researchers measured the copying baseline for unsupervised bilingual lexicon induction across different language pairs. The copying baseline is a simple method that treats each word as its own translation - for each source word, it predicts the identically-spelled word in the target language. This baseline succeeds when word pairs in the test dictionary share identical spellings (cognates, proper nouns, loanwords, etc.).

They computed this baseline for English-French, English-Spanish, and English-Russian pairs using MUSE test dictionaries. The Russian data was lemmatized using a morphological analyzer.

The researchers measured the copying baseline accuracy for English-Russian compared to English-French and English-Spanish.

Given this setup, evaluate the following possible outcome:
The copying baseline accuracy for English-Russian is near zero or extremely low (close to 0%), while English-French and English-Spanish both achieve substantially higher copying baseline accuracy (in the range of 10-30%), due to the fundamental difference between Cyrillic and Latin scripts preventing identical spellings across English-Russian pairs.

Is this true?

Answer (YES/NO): NO